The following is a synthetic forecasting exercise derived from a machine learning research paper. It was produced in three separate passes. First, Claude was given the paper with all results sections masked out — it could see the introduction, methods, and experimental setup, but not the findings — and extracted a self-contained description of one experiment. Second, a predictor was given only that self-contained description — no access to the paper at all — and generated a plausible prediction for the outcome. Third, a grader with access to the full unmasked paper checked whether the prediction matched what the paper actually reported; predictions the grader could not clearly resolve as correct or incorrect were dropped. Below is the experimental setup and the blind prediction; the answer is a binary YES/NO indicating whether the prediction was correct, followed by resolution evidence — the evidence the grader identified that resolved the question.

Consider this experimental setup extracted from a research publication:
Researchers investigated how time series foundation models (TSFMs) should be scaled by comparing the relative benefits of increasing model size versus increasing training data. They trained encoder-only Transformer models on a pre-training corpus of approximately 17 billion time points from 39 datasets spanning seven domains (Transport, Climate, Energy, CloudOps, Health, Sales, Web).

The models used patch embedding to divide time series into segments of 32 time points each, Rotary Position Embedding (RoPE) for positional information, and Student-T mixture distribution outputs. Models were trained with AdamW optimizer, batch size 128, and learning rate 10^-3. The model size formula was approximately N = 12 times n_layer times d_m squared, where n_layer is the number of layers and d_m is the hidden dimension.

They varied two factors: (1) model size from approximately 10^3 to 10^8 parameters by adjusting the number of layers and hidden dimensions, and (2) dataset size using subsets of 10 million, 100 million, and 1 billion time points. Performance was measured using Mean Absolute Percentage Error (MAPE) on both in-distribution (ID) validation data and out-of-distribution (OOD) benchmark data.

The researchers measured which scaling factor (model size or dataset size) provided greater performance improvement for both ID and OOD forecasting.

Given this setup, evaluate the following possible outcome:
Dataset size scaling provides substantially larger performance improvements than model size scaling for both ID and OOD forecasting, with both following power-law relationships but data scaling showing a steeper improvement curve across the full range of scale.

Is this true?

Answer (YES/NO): NO